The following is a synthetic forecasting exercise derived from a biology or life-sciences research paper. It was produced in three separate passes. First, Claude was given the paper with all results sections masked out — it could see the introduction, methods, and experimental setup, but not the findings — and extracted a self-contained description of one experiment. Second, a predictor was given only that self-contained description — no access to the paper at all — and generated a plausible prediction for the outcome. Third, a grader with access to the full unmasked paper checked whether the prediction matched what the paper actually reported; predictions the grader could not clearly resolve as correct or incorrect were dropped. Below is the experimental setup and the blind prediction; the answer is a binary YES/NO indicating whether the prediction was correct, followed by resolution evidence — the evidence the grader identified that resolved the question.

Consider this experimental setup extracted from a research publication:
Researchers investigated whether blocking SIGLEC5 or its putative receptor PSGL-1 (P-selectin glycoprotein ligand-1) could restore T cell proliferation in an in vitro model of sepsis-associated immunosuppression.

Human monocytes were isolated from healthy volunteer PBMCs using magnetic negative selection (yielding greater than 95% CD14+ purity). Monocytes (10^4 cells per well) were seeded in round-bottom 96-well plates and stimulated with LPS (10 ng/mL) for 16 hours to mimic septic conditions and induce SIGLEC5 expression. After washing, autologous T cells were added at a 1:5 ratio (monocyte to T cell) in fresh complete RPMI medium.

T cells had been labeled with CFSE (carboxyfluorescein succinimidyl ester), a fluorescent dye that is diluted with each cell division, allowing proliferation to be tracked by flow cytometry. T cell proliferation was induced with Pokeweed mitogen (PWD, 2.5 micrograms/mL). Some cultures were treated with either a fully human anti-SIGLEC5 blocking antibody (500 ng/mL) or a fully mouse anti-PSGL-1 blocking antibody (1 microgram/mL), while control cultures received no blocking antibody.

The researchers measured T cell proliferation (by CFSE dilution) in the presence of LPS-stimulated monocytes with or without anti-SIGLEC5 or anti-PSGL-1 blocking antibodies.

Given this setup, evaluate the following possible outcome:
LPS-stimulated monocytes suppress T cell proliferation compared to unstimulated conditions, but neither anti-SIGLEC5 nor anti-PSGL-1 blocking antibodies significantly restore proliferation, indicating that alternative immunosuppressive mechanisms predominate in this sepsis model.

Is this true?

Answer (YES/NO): NO